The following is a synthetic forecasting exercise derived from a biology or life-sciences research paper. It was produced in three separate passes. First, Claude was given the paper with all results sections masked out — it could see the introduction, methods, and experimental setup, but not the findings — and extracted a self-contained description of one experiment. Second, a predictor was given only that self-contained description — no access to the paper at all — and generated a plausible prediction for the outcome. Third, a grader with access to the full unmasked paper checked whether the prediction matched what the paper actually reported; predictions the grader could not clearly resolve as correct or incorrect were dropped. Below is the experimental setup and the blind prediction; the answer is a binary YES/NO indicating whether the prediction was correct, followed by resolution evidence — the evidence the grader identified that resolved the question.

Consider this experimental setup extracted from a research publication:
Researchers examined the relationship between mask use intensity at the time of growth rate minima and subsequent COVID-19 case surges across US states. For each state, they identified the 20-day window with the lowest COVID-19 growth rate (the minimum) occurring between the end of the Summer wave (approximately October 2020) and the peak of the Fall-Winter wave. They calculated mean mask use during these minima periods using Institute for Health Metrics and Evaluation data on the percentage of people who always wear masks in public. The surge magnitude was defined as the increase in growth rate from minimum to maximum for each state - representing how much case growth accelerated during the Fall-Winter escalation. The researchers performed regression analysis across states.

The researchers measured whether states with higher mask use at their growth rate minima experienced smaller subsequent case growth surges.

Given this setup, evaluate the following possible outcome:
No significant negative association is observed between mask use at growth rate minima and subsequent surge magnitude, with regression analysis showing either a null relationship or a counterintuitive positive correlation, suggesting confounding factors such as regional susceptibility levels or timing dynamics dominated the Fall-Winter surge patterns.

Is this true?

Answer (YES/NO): YES